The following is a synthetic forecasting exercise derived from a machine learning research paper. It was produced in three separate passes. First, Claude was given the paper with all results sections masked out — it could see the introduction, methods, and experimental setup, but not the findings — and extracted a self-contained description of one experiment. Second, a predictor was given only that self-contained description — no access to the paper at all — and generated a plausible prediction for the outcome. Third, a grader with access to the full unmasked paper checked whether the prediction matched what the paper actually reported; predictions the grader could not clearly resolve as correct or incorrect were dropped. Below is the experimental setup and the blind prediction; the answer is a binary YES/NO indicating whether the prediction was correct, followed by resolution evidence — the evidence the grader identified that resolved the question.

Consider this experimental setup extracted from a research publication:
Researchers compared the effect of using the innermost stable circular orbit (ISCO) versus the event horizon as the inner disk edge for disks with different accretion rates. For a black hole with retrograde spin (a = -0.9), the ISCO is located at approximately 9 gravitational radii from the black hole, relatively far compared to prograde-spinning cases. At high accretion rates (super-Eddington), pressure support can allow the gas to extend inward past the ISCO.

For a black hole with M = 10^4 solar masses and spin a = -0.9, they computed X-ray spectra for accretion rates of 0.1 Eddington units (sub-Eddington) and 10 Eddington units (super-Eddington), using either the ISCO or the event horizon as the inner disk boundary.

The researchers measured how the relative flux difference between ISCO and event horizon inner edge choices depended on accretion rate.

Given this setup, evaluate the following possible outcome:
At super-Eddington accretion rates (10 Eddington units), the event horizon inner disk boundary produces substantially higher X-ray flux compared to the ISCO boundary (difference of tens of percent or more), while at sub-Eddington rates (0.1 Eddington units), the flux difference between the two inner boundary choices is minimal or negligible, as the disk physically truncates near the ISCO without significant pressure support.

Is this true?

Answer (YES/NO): NO